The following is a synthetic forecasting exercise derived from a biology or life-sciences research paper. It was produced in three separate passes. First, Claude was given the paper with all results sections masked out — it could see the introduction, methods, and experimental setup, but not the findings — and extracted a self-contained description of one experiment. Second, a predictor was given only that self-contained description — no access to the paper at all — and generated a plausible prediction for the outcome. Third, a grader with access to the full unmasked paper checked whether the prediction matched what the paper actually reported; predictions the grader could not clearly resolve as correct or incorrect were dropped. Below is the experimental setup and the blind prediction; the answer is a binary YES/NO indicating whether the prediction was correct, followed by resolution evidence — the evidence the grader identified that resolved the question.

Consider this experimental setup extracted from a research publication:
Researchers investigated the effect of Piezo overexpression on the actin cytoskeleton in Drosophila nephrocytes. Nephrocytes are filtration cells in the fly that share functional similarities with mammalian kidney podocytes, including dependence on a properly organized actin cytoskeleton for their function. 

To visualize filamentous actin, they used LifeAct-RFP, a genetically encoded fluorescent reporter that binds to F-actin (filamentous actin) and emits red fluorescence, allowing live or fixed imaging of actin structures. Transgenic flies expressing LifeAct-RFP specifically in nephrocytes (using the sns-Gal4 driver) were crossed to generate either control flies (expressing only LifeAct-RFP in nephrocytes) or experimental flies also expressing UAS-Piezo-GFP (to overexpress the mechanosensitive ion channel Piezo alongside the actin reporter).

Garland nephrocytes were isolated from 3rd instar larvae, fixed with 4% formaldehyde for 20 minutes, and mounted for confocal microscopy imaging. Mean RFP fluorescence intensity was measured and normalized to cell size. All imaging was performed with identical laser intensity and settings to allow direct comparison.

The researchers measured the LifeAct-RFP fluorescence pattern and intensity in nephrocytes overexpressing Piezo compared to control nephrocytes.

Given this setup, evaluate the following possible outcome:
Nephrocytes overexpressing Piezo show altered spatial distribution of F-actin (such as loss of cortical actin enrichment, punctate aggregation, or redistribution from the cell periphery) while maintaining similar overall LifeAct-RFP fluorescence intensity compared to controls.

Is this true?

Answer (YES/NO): NO